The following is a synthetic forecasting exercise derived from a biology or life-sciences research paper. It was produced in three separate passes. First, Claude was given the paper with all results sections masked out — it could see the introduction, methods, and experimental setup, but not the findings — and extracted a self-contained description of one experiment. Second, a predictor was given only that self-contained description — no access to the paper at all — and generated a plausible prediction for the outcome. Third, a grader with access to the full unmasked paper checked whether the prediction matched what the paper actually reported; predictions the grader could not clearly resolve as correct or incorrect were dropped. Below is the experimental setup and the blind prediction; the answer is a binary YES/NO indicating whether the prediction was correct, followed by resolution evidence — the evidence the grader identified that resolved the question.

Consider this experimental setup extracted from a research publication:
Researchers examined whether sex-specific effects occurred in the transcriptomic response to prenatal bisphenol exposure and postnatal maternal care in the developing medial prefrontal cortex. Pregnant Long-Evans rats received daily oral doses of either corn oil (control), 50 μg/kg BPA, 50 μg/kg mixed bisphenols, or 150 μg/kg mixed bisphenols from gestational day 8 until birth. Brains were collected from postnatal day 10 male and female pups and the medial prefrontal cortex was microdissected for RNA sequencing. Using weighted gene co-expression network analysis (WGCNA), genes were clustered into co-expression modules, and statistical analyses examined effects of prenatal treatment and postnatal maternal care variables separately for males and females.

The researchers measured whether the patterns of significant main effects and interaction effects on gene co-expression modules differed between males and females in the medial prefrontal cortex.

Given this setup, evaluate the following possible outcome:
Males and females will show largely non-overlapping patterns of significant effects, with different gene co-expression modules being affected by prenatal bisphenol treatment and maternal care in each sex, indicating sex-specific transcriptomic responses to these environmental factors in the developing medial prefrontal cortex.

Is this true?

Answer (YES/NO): YES